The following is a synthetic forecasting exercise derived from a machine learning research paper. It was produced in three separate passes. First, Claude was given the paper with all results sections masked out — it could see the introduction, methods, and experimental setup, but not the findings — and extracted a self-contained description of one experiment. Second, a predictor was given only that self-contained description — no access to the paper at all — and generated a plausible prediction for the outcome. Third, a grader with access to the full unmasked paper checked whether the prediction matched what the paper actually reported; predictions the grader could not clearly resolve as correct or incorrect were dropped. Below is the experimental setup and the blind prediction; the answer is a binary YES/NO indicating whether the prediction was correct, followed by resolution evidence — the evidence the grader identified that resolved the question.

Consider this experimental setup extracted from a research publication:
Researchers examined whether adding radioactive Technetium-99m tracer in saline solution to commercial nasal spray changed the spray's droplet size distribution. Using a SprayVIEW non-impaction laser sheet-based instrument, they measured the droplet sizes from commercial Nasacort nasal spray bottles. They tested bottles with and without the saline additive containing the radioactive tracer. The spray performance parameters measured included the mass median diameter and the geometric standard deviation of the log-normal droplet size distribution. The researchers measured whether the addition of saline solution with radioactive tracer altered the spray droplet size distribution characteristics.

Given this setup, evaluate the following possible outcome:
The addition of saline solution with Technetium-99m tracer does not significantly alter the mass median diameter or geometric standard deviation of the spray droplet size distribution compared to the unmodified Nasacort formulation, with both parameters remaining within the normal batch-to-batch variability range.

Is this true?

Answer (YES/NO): NO